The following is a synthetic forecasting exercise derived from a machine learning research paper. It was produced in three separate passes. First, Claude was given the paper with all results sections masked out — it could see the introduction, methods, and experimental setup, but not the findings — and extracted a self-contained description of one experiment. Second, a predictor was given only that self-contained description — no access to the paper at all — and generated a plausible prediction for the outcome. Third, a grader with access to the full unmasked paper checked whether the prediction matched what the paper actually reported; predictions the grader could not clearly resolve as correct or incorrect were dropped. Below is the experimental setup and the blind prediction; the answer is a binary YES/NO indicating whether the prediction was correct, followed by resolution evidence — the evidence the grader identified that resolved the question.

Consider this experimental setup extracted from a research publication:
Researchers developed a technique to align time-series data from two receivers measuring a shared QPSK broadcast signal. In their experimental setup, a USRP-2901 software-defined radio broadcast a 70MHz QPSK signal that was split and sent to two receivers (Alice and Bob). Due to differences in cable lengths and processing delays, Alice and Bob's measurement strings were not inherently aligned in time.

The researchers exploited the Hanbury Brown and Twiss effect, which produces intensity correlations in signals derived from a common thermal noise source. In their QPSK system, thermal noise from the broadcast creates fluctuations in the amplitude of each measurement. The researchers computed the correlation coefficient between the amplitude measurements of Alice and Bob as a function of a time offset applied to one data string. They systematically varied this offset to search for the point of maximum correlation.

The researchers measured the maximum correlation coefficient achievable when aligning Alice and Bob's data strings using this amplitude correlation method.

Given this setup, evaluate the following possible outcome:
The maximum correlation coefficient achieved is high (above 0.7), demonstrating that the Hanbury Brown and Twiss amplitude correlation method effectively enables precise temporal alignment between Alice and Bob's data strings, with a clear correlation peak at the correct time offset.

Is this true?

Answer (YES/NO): YES